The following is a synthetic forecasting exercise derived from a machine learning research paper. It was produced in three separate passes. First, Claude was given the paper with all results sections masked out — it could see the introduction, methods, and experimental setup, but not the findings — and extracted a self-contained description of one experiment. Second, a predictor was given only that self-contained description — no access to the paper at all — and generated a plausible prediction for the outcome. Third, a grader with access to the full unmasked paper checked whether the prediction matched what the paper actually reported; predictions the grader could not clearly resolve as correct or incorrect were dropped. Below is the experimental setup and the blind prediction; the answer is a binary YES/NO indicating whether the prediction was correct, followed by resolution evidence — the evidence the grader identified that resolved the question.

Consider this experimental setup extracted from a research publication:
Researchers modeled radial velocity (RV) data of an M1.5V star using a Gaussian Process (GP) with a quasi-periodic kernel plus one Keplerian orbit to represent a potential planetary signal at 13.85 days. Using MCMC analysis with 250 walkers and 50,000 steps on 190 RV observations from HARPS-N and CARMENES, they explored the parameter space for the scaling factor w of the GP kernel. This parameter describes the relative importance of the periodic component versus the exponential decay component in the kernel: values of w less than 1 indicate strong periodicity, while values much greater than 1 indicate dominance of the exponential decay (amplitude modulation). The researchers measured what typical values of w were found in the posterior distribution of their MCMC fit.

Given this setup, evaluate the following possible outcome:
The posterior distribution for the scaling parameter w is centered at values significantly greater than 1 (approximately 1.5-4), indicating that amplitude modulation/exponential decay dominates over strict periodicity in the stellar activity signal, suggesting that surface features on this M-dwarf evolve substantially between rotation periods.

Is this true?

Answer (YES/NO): NO